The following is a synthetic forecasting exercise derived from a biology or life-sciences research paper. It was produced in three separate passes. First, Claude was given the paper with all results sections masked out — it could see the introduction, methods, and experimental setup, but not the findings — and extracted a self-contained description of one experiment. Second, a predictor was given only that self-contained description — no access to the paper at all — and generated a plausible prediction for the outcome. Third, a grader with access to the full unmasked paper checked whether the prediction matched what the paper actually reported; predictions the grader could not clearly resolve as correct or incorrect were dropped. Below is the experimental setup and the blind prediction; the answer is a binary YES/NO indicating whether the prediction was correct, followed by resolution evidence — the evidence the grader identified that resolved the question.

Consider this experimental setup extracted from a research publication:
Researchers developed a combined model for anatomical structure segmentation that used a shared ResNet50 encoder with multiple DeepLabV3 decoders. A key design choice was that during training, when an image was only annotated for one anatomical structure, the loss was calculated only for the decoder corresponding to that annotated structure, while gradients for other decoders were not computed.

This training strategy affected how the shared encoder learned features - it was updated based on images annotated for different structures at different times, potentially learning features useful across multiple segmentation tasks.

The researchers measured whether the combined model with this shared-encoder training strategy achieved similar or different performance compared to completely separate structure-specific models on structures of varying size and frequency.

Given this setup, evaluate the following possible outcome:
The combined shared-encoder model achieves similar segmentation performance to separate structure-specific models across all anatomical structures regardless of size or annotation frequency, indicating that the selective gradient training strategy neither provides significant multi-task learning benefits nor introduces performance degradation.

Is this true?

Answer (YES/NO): NO